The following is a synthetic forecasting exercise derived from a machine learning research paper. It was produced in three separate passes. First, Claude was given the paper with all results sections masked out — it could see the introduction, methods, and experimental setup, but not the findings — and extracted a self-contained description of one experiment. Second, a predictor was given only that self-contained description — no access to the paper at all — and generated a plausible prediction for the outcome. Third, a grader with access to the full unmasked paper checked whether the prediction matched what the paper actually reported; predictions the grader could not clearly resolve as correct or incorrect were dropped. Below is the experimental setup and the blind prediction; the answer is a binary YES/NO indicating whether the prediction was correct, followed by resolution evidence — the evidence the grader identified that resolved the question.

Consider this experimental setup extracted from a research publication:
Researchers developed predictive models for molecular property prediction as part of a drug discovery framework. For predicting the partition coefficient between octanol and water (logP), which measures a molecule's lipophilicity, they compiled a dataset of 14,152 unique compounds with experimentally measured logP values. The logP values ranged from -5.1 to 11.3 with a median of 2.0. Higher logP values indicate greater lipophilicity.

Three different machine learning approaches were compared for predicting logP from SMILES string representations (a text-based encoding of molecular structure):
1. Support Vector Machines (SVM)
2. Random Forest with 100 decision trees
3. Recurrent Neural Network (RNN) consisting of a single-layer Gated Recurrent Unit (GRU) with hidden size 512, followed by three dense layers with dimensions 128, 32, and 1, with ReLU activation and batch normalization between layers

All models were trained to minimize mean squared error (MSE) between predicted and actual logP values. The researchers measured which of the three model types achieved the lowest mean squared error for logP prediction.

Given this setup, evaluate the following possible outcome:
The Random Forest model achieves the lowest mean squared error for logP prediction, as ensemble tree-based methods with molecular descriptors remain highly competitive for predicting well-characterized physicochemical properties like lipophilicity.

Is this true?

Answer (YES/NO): NO